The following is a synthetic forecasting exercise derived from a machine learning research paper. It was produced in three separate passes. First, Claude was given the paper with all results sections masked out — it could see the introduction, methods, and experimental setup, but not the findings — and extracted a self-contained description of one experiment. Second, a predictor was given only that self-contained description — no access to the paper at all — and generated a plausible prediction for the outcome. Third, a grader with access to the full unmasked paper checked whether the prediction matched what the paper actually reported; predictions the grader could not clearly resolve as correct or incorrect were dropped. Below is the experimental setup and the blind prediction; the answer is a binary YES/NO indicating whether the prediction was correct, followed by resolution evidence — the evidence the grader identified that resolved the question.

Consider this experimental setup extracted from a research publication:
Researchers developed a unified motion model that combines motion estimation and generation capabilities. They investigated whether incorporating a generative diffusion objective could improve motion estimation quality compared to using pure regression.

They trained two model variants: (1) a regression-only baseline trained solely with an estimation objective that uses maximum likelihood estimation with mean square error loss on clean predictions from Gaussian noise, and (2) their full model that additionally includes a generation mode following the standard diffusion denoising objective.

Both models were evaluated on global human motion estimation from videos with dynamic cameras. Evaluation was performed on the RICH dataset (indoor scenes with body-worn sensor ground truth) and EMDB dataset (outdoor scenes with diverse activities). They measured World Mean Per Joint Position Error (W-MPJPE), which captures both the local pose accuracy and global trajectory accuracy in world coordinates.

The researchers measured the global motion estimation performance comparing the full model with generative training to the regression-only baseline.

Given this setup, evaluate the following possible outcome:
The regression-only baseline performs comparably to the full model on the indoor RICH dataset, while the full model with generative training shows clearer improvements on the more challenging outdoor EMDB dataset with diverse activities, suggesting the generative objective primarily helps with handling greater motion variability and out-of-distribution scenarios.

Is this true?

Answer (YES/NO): NO